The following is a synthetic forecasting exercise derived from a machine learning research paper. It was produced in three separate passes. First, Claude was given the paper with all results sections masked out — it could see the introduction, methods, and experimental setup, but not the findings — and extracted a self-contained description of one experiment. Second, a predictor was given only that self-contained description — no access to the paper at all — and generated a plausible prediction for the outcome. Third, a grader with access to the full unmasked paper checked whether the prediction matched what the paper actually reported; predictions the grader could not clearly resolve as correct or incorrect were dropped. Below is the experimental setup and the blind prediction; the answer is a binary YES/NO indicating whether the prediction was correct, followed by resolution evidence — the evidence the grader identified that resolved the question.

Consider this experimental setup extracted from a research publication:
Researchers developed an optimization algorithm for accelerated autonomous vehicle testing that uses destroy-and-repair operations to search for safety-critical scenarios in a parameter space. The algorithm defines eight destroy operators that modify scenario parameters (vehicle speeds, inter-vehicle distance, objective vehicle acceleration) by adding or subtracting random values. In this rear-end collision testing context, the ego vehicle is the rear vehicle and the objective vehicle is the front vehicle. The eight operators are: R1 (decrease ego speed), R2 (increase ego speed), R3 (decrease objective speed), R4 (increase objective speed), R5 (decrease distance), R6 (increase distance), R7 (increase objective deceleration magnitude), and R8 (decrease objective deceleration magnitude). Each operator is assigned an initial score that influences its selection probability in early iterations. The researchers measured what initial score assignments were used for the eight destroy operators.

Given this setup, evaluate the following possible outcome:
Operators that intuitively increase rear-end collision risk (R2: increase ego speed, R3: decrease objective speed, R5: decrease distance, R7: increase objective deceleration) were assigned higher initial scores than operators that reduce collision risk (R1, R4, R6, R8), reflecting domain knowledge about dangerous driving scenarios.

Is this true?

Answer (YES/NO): NO